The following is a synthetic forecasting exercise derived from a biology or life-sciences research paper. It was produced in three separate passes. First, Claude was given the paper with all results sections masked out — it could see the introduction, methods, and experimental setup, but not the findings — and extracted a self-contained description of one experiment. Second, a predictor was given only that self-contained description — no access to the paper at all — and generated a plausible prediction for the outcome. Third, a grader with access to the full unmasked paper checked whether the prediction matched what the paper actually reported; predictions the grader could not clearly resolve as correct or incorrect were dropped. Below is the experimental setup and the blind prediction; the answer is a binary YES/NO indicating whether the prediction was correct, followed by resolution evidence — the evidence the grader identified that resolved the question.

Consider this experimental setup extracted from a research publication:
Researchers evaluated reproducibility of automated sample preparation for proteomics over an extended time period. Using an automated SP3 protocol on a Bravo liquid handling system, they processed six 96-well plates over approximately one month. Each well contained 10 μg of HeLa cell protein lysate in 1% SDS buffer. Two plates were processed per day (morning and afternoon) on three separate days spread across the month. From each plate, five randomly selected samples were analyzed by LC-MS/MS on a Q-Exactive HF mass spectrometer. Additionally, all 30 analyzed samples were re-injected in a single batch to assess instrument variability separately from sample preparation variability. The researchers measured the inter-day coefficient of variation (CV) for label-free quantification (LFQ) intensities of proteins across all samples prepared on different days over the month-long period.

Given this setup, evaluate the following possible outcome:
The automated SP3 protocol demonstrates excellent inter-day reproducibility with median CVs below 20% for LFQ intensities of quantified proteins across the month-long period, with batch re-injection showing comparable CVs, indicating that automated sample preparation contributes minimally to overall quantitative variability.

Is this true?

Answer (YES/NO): YES